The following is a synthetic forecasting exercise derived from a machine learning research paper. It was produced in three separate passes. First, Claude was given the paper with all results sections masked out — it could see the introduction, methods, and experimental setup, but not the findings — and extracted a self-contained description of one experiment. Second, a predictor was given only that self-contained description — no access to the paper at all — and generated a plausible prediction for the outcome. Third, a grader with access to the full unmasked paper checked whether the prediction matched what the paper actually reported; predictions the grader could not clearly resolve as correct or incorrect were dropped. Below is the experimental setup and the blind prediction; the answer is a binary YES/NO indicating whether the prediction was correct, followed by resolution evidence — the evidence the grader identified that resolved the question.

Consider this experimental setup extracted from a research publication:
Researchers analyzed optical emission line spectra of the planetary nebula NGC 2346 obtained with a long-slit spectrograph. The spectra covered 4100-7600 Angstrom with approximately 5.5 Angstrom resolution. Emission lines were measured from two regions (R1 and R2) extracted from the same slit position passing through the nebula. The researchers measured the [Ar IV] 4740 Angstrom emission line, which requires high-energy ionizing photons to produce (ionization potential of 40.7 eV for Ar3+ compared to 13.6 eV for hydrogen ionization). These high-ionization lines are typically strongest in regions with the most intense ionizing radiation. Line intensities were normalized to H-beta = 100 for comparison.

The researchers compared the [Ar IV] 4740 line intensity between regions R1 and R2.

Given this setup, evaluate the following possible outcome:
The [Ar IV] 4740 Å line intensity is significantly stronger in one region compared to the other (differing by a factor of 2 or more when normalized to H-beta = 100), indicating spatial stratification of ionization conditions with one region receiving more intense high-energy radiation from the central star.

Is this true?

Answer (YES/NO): YES